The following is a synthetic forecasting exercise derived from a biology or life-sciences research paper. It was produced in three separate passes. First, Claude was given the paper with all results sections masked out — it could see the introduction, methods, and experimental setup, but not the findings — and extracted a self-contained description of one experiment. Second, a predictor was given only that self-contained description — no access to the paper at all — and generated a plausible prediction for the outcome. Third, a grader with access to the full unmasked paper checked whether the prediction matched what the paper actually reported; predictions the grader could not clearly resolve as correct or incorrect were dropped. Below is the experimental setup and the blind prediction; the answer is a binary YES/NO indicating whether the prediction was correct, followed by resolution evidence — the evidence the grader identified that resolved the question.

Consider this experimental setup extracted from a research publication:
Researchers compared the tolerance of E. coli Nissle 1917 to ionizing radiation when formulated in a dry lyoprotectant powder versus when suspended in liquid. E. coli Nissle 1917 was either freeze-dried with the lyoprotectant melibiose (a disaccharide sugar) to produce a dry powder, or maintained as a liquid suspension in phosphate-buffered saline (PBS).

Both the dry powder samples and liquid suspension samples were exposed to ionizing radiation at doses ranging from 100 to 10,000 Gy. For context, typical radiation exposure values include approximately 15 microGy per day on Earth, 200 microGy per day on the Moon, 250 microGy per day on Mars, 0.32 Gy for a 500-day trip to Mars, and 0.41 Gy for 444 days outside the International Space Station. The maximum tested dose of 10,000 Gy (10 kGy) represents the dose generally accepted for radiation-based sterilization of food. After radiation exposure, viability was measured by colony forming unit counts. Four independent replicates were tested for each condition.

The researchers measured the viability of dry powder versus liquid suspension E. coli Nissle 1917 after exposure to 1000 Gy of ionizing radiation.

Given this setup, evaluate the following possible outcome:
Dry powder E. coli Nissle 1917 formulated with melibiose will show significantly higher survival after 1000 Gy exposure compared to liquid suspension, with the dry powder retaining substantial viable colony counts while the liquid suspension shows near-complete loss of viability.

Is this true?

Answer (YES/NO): YES